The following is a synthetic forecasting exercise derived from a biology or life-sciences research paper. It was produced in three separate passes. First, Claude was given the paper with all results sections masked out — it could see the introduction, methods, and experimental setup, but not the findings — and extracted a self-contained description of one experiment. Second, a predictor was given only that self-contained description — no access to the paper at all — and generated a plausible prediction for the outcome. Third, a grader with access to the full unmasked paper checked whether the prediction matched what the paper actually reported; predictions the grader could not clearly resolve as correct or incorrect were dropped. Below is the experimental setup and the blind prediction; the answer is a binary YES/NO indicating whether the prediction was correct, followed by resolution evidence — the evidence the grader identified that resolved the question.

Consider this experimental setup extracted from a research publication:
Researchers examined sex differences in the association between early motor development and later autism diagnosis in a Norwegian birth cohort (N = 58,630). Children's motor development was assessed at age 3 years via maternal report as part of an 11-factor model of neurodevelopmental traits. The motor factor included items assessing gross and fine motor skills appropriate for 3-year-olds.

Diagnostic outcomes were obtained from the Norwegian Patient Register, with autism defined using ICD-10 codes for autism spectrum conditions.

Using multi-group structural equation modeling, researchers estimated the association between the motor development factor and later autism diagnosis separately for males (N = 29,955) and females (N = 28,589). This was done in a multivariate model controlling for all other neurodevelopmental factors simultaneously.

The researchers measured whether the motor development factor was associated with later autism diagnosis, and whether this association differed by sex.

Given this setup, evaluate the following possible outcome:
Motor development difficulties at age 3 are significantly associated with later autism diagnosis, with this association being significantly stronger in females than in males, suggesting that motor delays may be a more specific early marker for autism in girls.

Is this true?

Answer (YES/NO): YES